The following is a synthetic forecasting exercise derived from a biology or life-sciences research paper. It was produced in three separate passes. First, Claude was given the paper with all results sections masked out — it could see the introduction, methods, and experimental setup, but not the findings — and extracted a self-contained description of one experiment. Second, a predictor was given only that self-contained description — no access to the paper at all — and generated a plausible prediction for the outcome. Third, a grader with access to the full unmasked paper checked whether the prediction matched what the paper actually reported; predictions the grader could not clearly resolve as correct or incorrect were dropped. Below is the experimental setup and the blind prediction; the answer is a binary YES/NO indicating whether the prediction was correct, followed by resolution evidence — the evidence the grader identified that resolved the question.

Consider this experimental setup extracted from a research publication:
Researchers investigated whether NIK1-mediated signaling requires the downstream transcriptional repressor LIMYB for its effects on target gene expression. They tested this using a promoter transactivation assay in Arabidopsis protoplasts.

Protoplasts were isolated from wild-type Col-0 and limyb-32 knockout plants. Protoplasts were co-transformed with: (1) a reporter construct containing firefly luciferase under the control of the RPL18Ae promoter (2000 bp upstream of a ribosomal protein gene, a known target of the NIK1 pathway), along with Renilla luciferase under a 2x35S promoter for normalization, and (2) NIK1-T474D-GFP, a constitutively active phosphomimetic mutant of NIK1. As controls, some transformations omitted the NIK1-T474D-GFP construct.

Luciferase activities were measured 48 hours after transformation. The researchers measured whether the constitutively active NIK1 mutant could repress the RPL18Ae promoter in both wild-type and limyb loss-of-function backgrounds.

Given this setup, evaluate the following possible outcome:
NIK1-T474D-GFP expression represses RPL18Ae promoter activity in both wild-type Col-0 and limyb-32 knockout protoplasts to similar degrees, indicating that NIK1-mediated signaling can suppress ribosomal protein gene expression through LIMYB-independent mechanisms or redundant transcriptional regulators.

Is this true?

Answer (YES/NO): NO